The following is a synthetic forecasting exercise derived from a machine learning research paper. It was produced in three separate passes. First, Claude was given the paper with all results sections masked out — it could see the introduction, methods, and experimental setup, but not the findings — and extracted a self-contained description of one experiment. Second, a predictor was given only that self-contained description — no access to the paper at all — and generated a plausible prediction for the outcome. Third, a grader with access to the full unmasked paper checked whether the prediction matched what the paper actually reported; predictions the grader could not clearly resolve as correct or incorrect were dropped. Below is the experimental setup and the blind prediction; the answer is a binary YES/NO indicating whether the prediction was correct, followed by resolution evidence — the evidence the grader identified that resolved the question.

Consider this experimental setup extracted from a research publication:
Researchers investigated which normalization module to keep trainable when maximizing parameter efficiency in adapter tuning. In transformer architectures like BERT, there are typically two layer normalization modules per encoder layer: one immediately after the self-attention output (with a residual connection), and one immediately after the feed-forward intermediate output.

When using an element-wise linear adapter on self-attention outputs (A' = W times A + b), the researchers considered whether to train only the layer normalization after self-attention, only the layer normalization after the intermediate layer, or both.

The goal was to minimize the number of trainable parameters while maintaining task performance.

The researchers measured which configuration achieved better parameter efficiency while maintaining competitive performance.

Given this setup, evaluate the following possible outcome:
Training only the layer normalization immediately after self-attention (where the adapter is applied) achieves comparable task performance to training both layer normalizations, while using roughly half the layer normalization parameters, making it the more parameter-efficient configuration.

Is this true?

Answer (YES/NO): NO